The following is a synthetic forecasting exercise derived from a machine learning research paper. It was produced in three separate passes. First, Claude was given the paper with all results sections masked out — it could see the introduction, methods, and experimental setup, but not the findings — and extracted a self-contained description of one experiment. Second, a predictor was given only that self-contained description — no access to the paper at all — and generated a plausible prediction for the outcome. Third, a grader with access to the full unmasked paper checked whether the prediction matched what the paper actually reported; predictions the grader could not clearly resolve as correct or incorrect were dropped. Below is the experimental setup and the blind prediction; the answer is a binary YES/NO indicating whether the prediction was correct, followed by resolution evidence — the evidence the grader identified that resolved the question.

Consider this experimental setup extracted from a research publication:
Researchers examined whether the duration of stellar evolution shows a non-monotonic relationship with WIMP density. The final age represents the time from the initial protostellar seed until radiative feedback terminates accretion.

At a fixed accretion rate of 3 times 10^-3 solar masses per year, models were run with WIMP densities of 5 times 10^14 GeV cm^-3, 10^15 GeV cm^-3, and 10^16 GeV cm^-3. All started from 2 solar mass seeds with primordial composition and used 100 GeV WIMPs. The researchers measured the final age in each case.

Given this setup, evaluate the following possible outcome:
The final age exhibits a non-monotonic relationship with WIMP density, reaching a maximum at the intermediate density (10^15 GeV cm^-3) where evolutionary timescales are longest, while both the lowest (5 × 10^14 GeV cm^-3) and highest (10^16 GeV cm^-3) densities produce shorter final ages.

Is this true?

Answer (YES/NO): NO